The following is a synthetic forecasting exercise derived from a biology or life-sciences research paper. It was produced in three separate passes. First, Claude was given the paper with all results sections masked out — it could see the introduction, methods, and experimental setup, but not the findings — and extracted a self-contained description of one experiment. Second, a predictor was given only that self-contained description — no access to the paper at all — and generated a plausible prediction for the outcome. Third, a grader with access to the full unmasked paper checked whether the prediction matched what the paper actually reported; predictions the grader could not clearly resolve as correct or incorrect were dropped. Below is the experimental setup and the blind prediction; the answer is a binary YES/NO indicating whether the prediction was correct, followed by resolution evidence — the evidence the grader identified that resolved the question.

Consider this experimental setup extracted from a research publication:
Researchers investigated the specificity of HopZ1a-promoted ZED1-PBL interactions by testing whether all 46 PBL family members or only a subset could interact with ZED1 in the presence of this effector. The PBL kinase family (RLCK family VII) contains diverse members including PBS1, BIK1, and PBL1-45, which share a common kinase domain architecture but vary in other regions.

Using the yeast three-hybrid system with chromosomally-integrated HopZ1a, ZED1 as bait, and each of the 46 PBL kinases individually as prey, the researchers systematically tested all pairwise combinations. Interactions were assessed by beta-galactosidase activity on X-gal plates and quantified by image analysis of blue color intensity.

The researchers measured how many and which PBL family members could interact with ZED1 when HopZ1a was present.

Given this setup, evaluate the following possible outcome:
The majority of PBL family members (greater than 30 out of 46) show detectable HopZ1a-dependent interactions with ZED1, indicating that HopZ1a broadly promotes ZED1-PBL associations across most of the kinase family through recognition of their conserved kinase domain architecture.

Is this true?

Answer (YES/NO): NO